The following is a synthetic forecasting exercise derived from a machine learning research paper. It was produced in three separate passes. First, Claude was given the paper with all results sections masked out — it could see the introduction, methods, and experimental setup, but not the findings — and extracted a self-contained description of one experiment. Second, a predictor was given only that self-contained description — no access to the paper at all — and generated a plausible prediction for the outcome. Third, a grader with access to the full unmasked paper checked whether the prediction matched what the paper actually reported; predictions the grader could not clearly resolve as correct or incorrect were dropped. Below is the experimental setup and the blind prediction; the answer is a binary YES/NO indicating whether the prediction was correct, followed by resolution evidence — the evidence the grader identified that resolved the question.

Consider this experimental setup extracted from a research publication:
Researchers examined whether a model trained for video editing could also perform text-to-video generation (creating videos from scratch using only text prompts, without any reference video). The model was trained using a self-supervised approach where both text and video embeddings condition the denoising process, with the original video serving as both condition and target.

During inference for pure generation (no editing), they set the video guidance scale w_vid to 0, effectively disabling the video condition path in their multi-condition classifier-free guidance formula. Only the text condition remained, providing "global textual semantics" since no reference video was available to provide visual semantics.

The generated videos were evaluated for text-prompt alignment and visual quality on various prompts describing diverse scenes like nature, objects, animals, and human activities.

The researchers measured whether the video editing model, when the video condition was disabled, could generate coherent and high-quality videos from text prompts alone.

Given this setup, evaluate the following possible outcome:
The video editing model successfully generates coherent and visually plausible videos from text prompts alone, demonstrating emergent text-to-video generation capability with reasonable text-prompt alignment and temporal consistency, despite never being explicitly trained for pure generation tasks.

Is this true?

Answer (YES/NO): YES